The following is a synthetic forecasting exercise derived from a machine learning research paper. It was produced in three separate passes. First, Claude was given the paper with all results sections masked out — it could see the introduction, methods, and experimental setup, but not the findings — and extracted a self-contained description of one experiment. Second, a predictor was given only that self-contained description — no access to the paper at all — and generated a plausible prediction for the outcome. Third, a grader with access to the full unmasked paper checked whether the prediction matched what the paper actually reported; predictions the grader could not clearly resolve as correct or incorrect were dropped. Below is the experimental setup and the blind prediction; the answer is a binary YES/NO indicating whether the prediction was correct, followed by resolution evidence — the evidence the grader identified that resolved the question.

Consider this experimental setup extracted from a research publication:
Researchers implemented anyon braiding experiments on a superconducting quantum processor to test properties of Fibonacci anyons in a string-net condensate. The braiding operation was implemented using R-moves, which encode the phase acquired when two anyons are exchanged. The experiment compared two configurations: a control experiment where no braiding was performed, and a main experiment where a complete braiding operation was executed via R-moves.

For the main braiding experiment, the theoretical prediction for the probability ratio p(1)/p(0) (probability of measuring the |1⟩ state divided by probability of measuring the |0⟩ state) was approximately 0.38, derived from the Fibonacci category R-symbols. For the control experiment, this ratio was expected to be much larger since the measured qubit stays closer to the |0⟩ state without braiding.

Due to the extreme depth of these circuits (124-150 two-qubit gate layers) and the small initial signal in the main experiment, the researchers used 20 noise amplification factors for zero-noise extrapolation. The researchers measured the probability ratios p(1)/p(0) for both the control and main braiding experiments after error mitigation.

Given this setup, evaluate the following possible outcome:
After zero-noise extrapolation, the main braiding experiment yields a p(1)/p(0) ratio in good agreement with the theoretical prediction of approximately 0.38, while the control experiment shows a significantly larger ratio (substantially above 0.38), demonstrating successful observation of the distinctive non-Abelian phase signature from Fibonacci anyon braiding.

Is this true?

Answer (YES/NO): NO